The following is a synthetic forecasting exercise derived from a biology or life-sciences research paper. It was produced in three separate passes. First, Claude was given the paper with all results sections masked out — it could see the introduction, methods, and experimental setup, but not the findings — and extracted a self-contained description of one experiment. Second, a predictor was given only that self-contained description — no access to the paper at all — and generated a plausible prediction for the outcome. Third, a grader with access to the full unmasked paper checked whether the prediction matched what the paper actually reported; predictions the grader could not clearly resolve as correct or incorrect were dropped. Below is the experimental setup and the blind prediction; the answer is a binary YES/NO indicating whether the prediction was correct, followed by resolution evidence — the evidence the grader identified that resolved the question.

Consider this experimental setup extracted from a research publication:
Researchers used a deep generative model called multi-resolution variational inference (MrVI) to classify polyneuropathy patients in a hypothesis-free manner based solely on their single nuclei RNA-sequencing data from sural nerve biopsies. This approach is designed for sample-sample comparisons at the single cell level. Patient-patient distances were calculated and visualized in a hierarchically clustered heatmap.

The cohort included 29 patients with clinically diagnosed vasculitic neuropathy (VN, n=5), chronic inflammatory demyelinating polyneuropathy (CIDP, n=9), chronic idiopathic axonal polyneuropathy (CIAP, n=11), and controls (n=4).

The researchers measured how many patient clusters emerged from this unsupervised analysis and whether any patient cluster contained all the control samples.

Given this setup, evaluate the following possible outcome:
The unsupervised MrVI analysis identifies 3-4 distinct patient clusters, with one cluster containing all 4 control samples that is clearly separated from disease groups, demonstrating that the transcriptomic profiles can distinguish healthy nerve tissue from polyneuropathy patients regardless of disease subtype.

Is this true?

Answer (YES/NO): NO